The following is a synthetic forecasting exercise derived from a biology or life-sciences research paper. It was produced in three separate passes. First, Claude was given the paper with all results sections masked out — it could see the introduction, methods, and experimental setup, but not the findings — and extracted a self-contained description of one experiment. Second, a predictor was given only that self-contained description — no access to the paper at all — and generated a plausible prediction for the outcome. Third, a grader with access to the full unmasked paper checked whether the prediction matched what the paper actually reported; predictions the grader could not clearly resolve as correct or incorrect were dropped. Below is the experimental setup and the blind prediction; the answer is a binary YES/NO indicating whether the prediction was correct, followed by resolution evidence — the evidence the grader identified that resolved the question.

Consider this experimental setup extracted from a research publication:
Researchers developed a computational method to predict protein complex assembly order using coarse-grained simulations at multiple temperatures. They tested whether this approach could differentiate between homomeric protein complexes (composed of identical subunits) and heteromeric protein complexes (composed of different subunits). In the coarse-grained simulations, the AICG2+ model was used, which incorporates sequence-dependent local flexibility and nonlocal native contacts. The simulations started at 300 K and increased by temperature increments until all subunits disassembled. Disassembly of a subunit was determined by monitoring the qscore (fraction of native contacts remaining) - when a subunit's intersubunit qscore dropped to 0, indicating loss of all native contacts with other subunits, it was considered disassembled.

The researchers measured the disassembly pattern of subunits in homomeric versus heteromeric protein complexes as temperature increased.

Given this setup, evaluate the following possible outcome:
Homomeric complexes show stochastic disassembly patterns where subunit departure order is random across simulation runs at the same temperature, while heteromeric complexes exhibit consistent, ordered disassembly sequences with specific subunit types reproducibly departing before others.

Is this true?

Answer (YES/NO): NO